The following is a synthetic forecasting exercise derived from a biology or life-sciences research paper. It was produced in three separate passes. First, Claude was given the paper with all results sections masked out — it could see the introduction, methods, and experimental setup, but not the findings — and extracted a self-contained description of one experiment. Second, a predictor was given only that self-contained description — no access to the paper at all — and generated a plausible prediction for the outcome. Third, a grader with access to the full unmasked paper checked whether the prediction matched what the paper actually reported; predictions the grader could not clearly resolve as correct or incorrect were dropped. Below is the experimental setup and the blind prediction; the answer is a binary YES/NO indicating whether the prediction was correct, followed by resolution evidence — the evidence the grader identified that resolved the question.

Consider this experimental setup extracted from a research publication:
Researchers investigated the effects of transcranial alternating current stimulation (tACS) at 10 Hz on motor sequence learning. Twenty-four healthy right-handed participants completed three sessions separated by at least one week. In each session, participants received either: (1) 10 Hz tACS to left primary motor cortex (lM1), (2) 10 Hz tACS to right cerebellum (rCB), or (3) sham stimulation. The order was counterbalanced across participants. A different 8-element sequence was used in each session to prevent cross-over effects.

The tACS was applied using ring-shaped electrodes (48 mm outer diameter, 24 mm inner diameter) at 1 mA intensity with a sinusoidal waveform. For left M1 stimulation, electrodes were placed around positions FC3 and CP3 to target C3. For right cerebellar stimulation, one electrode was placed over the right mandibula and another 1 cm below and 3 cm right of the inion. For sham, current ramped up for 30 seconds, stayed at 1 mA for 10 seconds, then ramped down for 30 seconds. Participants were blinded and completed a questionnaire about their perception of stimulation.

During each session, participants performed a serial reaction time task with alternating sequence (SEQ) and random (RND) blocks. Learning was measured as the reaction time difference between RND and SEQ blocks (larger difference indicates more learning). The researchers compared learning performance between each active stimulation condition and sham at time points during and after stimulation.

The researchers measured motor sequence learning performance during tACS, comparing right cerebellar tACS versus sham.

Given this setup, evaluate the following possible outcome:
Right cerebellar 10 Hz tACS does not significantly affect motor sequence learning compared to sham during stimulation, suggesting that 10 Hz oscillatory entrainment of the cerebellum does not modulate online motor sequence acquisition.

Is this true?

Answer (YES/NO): NO